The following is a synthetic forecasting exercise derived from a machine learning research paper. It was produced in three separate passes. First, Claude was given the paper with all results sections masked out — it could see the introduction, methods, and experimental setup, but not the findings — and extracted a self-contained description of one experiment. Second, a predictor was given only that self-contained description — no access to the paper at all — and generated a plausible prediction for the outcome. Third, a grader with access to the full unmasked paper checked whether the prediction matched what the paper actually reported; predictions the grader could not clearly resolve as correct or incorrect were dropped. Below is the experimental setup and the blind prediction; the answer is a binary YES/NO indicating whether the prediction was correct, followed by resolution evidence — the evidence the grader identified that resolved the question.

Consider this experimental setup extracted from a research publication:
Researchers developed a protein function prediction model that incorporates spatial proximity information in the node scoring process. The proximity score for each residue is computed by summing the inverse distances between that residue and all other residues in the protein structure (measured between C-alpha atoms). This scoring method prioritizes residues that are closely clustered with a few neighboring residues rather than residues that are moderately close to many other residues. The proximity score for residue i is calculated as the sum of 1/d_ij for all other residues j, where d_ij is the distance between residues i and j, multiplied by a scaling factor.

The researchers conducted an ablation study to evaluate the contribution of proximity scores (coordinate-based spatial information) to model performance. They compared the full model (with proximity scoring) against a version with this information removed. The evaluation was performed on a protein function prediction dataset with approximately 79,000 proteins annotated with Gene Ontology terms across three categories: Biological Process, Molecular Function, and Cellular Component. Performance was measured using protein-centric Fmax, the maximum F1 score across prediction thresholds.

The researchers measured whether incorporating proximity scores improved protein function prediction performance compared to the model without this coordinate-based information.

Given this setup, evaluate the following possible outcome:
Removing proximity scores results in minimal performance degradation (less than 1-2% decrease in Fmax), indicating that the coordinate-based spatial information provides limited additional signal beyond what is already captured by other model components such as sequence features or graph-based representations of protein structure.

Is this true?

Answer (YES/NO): NO